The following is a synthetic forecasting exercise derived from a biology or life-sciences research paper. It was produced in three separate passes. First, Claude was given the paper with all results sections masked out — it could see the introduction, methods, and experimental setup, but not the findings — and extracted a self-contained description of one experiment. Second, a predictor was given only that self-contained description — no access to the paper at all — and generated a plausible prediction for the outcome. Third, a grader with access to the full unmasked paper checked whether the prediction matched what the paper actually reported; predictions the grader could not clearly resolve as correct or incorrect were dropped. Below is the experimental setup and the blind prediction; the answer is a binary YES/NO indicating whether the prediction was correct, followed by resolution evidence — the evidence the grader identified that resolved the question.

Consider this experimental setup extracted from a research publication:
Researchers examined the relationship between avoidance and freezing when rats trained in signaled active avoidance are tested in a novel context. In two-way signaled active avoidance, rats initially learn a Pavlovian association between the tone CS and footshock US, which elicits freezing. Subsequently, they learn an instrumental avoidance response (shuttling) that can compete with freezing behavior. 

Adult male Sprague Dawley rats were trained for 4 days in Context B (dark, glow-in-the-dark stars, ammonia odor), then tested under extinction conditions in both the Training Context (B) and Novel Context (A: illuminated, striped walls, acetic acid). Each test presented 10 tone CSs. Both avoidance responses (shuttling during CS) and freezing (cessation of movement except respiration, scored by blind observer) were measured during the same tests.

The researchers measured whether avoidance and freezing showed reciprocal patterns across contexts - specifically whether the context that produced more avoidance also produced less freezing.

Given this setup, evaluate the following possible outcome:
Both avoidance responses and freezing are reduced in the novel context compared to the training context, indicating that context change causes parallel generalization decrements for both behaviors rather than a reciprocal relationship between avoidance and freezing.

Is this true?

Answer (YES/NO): NO